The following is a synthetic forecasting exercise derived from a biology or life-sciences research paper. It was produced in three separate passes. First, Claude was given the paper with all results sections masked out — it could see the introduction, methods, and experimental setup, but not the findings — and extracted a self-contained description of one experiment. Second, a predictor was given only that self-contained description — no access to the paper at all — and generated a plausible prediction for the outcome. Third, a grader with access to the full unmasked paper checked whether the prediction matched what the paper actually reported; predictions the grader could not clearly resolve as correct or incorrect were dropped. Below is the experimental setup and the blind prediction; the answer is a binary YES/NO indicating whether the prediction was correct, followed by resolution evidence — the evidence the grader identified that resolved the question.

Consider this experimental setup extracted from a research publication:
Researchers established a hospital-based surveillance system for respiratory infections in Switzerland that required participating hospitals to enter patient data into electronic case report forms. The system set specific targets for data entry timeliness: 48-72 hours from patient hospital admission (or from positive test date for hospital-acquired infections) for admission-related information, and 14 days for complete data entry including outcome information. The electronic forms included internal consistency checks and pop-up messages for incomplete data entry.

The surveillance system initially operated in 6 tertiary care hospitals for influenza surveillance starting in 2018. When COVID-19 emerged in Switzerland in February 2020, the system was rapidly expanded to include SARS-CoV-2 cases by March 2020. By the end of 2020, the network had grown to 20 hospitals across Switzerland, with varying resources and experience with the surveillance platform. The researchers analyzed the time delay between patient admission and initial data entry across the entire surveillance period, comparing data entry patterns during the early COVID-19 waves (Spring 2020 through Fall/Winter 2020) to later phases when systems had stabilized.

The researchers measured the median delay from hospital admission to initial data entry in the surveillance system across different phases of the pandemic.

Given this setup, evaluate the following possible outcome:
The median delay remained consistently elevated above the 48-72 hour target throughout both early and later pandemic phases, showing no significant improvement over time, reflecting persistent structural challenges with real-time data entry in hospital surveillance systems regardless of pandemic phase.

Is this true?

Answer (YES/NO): NO